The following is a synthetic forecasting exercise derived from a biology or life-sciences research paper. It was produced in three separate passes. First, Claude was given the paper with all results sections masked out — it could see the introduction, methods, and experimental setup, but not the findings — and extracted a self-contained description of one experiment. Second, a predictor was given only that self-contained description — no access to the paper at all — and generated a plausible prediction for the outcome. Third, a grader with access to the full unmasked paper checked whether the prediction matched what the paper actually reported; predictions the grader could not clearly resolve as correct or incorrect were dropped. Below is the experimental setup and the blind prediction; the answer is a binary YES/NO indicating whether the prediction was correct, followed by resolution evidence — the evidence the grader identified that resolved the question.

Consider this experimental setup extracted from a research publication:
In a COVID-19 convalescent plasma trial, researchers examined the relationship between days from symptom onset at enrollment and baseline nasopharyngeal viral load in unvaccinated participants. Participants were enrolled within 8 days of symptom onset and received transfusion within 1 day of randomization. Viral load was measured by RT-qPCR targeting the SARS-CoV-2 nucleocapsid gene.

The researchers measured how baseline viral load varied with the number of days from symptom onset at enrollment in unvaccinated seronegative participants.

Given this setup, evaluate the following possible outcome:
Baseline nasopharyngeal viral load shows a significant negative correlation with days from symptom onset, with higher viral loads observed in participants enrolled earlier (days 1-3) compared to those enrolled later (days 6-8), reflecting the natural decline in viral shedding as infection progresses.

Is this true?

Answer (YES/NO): YES